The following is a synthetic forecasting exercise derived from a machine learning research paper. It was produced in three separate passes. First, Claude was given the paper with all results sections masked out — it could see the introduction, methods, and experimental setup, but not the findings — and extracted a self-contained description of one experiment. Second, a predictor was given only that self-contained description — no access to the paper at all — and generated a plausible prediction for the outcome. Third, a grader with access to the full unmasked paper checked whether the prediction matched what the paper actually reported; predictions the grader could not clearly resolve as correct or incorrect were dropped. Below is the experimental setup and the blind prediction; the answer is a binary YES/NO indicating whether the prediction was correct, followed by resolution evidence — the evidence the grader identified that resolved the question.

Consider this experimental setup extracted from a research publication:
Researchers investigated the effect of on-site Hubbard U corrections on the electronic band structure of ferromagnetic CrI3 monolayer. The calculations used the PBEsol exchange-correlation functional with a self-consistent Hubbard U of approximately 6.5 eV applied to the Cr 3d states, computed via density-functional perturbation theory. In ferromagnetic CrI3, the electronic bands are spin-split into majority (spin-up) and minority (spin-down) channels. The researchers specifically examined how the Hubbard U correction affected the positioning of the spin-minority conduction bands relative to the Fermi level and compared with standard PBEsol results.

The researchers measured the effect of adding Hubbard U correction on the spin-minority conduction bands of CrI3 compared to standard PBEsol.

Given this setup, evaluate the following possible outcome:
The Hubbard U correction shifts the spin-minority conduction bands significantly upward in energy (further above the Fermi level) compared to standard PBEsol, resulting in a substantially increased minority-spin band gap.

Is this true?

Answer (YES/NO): YES